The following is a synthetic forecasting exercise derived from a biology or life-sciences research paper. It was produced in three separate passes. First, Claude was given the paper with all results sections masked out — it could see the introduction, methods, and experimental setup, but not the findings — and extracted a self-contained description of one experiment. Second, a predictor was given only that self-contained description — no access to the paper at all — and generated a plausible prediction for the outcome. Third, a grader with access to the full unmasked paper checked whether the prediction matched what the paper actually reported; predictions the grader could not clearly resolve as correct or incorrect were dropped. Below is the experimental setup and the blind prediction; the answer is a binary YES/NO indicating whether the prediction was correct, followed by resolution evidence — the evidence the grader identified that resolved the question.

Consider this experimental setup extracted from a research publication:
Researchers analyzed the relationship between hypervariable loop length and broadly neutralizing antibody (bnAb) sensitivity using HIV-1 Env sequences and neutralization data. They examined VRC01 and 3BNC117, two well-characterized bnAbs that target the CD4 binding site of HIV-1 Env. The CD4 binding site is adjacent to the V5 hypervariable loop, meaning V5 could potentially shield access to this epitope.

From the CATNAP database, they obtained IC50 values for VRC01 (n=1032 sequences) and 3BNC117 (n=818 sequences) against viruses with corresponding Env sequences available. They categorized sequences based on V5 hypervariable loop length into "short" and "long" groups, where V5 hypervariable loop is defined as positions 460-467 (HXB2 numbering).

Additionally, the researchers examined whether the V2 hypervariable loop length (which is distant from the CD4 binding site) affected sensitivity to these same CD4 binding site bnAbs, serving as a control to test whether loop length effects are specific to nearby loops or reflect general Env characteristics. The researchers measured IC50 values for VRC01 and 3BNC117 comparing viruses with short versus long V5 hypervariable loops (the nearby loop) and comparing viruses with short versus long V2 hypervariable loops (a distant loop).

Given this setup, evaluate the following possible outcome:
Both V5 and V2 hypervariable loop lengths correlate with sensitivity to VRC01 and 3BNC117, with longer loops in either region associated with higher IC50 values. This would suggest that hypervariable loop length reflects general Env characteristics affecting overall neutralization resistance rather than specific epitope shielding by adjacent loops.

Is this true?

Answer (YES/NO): NO